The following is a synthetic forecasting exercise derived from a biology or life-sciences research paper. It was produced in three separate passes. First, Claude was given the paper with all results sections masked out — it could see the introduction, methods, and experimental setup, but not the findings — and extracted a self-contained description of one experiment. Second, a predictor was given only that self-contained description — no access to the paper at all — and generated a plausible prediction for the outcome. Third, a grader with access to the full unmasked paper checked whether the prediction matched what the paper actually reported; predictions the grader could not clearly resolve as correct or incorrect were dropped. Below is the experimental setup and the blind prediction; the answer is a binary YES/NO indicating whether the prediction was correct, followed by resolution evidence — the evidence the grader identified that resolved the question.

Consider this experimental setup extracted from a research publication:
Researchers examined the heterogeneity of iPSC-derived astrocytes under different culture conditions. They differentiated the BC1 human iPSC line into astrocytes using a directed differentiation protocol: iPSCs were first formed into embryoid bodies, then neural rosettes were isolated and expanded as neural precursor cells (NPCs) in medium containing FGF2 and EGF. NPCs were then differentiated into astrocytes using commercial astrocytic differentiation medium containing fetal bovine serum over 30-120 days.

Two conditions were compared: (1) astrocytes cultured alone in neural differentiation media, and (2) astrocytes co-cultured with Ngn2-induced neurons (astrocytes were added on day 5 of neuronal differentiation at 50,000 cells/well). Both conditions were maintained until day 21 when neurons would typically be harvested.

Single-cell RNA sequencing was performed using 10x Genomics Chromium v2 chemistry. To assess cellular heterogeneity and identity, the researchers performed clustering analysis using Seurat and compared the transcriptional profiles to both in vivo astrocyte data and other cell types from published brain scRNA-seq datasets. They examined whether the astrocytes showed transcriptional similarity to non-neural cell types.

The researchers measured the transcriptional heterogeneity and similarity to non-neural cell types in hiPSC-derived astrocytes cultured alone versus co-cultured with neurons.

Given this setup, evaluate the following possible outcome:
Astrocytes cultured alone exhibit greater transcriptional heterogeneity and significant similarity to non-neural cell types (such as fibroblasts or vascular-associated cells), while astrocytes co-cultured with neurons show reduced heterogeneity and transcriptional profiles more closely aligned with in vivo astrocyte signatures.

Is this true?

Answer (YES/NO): YES